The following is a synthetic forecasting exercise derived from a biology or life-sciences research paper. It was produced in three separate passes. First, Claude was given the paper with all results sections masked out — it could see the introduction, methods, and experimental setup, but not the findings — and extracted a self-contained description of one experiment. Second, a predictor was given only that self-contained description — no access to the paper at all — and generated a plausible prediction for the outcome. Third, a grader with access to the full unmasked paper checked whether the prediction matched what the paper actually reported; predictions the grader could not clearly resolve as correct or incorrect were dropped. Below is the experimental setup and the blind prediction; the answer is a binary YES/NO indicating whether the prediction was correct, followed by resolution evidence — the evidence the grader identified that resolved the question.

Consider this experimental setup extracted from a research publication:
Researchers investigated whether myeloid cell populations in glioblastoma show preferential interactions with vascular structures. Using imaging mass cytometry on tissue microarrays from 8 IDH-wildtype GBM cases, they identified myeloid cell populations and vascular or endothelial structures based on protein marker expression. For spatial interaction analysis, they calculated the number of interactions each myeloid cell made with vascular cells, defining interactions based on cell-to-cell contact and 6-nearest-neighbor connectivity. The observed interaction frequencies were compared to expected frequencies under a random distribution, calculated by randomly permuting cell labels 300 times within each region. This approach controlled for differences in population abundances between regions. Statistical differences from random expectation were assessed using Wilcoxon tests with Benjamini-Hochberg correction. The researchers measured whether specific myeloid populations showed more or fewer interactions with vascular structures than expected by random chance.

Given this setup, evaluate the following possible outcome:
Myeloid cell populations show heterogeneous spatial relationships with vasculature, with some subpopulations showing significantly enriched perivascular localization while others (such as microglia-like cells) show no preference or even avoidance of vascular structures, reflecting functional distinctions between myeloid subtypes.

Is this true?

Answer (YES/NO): YES